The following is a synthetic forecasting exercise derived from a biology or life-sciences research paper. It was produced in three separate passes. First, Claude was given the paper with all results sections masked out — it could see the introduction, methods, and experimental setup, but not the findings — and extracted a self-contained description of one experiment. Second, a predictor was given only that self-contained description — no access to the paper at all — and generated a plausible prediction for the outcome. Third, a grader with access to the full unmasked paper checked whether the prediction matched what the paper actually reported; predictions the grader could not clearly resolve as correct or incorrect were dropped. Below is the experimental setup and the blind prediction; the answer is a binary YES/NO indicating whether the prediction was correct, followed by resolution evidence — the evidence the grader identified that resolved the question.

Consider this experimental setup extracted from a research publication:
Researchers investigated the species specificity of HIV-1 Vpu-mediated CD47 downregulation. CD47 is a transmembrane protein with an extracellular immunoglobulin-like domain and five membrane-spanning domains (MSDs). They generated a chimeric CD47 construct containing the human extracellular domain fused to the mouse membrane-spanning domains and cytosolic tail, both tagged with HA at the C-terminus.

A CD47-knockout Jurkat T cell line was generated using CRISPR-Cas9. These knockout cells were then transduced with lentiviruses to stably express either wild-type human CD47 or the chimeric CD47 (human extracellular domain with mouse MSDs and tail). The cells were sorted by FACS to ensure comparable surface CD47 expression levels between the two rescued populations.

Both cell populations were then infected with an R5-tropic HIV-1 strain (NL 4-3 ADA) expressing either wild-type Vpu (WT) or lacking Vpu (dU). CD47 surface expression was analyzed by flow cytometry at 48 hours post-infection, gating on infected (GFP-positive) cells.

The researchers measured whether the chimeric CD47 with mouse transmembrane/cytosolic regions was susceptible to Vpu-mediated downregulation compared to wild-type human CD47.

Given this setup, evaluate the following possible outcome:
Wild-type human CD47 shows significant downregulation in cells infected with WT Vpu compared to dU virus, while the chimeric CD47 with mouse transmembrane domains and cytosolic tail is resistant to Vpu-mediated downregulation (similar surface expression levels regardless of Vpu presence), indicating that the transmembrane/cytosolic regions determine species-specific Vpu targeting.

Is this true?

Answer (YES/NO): YES